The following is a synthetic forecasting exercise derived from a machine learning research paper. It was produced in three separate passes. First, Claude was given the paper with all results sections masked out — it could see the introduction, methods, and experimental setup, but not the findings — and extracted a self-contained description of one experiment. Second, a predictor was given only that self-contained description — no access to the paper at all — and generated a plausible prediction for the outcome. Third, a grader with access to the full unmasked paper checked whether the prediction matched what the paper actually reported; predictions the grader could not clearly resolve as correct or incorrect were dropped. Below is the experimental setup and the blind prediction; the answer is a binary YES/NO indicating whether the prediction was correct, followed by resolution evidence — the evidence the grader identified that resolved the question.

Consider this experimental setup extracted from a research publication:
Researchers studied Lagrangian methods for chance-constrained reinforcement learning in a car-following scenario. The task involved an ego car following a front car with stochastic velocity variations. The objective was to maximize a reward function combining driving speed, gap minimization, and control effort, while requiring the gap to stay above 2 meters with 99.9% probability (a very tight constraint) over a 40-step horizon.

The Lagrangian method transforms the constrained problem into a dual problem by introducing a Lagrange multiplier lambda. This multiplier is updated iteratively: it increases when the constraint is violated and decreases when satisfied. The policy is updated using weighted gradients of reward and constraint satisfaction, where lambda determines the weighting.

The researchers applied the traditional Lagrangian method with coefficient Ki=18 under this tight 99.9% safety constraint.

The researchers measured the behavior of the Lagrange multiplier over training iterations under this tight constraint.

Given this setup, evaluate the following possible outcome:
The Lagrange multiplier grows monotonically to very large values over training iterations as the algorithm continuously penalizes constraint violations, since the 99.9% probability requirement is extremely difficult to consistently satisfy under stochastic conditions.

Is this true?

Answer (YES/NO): NO